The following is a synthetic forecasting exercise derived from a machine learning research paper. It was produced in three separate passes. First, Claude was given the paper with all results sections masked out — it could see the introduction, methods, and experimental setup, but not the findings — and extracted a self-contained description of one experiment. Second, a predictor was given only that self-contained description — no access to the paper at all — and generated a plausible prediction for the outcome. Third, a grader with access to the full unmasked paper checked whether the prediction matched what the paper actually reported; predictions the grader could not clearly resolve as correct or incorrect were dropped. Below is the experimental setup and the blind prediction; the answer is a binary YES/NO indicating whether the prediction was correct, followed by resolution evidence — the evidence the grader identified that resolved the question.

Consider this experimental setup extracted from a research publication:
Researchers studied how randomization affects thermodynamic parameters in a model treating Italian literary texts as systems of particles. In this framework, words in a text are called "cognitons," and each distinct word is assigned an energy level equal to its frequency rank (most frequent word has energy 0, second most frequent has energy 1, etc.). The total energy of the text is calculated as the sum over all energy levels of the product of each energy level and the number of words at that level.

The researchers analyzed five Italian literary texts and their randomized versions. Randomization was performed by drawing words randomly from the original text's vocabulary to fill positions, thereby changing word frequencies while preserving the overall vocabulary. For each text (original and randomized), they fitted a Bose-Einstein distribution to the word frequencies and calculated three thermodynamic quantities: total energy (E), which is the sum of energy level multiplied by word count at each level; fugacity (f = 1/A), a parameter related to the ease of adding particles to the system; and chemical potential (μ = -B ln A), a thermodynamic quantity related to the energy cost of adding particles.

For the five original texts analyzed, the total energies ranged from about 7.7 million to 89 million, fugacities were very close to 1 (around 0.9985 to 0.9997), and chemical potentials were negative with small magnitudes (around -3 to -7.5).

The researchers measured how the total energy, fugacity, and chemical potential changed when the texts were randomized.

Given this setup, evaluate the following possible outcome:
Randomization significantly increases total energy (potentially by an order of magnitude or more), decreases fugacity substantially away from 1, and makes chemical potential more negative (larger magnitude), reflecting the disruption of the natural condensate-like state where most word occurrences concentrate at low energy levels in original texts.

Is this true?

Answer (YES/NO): NO